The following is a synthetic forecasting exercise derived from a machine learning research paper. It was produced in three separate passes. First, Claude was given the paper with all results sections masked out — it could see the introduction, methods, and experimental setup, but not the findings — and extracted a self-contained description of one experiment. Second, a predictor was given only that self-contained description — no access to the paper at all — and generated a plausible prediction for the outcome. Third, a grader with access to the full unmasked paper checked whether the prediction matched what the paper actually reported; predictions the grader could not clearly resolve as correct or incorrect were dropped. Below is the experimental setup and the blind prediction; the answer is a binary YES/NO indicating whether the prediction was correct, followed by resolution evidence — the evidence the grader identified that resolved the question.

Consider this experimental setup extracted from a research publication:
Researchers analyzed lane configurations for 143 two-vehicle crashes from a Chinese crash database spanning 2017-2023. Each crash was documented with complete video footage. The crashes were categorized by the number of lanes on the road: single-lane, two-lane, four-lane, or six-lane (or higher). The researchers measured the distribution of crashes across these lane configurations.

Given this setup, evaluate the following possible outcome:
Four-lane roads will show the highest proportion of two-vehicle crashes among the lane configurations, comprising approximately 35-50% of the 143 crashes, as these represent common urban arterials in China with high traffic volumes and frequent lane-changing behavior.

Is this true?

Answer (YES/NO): YES